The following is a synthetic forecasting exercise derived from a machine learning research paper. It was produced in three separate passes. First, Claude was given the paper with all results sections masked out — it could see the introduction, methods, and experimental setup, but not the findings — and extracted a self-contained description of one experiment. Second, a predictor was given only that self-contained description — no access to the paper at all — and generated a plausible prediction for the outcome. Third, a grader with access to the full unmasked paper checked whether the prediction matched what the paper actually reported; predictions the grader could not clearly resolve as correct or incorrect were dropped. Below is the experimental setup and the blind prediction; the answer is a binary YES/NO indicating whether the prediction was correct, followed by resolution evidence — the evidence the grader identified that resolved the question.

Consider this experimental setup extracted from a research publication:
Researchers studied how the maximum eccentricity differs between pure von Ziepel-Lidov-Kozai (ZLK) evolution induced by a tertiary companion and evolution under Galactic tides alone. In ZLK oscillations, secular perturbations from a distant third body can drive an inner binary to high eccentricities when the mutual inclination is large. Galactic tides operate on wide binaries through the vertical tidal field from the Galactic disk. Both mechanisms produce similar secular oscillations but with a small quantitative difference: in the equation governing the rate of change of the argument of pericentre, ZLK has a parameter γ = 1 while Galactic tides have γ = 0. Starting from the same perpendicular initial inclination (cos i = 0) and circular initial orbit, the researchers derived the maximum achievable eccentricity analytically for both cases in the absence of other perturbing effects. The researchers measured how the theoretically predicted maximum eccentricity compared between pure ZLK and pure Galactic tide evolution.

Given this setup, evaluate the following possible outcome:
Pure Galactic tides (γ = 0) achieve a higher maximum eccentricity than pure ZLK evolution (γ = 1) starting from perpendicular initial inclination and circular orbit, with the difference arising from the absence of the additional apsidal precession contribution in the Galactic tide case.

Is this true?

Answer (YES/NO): NO